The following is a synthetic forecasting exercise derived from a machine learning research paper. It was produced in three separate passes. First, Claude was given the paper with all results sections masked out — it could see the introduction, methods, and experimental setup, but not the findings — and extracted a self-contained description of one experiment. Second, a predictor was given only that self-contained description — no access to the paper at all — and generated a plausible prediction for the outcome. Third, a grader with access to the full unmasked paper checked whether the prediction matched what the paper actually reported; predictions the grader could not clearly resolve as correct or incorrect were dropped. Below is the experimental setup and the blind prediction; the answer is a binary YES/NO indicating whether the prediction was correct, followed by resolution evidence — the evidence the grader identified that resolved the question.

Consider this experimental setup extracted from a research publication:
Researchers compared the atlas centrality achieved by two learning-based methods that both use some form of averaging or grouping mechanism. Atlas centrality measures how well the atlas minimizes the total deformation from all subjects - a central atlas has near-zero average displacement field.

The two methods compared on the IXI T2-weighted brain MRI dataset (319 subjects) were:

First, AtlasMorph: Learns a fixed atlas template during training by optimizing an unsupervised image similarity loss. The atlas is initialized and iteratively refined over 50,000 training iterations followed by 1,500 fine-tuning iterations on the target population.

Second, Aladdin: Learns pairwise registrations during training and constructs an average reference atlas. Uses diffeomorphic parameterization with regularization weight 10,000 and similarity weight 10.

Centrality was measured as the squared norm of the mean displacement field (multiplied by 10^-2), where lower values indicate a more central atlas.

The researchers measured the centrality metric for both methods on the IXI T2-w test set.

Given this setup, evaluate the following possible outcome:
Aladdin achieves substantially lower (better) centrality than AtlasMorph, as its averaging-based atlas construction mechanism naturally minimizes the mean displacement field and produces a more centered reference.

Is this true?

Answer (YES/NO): NO